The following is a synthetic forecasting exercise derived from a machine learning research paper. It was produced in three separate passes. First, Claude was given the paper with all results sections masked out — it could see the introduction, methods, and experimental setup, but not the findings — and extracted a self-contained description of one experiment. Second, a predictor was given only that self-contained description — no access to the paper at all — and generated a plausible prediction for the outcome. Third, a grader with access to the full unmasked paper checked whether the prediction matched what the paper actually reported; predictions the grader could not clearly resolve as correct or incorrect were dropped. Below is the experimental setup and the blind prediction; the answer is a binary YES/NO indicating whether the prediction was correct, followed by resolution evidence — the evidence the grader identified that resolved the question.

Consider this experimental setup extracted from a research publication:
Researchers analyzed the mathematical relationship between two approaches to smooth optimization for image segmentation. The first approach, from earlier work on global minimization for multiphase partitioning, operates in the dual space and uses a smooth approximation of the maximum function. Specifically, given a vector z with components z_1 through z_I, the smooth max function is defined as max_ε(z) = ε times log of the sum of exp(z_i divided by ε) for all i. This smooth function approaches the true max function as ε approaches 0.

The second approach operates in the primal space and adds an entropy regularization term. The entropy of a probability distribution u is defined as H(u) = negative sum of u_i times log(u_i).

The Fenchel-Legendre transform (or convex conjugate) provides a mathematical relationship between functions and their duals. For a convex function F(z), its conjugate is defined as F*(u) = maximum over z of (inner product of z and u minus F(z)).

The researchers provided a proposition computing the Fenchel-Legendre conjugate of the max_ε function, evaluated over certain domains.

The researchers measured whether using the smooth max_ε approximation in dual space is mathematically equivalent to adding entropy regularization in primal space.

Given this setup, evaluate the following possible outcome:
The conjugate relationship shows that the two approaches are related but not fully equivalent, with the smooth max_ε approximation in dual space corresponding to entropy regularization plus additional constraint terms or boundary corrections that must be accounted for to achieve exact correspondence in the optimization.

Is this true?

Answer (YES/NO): NO